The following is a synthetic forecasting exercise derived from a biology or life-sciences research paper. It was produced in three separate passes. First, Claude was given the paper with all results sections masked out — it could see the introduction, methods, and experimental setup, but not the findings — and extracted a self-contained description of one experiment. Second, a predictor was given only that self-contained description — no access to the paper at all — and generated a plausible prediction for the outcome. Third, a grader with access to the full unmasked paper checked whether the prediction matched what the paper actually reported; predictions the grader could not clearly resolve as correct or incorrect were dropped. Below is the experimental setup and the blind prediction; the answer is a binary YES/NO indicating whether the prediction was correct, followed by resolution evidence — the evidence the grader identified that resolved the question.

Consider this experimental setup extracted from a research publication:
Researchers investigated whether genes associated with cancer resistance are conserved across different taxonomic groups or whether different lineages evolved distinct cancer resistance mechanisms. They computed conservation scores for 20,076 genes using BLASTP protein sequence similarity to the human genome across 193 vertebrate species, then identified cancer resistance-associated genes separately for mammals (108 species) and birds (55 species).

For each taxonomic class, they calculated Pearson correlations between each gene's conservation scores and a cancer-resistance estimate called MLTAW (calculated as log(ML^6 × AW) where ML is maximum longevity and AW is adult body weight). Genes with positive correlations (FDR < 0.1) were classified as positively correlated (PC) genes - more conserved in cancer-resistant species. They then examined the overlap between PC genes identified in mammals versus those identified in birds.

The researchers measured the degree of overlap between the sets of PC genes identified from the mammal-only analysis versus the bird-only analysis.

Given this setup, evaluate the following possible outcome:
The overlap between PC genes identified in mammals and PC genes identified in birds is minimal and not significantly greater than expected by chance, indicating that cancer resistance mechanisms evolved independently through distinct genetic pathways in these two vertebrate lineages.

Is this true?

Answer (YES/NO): YES